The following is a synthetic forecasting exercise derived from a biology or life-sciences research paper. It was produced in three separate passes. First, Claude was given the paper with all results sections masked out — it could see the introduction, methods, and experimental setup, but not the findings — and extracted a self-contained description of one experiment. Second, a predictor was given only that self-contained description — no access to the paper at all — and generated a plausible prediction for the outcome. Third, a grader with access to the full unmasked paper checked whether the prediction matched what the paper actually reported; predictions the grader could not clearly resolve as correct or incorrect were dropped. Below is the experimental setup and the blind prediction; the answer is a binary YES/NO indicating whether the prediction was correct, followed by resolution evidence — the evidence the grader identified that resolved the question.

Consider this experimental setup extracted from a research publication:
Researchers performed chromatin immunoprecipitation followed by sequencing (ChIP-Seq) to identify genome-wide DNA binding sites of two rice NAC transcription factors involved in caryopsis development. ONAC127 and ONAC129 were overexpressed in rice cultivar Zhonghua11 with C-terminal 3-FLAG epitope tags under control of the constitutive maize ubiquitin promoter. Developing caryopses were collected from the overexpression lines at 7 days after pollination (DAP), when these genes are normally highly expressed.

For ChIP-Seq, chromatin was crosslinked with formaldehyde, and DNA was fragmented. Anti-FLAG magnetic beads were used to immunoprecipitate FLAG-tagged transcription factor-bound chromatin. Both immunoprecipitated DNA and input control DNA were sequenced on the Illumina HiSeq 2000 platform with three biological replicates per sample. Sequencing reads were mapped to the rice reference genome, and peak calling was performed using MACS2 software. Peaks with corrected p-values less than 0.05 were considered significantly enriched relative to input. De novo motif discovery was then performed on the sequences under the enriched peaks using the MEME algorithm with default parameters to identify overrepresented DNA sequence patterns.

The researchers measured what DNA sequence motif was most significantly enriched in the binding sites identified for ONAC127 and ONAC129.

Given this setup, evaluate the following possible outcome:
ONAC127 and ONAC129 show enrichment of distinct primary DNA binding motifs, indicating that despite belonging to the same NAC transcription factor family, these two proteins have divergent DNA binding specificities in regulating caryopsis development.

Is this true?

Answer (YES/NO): NO